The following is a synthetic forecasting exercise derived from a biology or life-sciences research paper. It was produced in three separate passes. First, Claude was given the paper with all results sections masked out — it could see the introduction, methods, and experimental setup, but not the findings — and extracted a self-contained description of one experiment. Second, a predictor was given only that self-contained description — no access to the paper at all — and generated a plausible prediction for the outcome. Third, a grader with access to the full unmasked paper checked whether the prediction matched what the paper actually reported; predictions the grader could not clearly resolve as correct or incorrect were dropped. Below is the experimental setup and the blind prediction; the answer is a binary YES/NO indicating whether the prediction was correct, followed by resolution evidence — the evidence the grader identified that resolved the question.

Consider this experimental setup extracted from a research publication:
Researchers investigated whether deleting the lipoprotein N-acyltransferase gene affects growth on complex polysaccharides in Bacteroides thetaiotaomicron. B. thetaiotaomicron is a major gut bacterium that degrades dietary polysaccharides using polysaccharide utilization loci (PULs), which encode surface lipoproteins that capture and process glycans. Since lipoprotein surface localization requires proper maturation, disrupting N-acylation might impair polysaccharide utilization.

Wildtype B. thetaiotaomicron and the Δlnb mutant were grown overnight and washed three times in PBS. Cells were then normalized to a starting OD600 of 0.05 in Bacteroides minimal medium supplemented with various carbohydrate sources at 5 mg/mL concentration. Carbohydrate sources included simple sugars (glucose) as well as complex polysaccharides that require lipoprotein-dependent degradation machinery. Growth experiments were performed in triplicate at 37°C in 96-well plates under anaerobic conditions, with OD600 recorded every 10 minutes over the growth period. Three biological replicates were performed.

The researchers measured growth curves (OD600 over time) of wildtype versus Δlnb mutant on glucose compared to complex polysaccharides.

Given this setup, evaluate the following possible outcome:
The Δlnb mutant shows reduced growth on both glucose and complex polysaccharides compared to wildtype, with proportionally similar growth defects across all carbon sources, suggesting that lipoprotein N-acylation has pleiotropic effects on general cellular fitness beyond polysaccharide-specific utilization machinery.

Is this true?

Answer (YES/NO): NO